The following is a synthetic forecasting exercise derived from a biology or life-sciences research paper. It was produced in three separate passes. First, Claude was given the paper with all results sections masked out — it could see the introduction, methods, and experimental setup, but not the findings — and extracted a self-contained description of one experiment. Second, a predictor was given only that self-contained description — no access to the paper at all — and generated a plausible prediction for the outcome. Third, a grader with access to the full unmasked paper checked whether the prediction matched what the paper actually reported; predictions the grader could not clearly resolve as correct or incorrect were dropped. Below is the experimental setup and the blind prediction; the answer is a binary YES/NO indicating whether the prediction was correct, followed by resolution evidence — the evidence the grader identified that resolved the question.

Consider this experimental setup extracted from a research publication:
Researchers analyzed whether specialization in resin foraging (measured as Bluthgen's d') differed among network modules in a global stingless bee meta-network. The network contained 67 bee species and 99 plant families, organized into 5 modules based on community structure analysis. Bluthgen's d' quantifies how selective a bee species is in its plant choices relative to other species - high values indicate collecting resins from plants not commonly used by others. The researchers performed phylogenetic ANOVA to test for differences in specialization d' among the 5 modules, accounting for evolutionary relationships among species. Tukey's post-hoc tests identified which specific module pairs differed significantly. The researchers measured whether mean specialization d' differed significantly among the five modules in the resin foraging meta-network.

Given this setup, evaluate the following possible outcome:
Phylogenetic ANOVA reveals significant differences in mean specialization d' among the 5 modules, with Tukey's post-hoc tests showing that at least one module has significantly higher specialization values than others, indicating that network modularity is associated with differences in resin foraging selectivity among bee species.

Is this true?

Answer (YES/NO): YES